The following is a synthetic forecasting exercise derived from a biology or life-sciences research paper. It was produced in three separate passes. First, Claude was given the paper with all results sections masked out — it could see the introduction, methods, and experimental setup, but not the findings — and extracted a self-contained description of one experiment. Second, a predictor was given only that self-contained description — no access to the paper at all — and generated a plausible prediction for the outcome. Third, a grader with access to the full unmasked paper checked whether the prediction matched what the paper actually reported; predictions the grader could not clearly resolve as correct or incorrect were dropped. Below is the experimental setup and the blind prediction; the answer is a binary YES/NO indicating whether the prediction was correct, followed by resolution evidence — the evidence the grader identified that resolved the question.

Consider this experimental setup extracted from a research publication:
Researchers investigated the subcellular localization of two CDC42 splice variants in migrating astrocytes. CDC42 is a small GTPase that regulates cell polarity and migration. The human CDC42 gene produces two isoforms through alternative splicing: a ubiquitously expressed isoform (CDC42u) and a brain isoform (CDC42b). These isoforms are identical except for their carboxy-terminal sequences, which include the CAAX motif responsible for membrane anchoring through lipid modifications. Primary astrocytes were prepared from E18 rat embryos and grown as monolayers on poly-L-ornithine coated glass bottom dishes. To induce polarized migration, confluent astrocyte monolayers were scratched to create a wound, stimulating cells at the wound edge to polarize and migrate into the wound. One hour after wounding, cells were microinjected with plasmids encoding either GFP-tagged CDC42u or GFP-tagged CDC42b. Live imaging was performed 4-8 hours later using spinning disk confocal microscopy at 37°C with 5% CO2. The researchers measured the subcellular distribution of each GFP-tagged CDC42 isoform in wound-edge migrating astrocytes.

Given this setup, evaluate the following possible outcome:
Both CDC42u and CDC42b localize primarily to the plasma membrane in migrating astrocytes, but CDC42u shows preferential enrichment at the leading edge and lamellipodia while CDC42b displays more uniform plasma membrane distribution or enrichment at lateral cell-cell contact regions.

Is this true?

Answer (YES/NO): NO